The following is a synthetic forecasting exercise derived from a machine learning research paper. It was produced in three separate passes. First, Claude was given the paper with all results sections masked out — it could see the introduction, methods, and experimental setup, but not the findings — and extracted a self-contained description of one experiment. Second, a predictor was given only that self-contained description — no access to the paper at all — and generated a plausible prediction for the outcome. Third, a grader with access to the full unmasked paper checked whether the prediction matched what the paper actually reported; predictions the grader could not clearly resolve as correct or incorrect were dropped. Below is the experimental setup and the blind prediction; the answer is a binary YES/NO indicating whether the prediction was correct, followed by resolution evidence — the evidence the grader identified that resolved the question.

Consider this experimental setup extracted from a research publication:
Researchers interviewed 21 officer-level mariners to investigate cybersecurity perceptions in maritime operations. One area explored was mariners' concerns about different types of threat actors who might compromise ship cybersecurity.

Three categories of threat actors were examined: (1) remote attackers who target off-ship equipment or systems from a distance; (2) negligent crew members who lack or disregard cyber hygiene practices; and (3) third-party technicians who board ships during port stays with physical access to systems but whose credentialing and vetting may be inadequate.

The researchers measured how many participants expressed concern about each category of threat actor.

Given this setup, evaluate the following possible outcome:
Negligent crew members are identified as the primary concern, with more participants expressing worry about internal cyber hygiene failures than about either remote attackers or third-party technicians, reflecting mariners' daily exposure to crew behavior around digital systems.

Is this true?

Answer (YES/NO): NO